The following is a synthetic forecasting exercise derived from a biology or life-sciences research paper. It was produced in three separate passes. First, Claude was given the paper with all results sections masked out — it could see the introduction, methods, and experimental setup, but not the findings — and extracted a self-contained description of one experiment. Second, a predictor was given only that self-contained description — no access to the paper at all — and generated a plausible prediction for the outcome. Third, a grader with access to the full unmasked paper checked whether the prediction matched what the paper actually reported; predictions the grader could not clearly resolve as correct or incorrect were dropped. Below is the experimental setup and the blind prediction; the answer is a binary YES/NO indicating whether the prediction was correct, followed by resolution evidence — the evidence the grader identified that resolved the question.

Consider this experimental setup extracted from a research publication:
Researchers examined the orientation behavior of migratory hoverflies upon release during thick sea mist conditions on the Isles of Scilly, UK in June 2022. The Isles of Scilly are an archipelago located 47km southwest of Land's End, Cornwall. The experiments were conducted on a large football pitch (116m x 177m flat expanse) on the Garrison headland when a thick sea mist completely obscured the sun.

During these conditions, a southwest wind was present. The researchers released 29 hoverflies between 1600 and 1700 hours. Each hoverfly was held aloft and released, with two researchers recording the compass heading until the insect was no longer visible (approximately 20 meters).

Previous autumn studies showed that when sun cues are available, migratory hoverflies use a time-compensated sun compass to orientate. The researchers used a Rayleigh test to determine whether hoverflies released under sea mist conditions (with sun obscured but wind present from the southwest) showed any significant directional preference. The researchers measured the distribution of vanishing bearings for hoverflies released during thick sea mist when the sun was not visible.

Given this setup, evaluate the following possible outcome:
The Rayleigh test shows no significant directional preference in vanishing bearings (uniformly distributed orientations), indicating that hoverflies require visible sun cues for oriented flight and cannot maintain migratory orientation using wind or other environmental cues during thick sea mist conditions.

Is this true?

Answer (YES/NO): NO